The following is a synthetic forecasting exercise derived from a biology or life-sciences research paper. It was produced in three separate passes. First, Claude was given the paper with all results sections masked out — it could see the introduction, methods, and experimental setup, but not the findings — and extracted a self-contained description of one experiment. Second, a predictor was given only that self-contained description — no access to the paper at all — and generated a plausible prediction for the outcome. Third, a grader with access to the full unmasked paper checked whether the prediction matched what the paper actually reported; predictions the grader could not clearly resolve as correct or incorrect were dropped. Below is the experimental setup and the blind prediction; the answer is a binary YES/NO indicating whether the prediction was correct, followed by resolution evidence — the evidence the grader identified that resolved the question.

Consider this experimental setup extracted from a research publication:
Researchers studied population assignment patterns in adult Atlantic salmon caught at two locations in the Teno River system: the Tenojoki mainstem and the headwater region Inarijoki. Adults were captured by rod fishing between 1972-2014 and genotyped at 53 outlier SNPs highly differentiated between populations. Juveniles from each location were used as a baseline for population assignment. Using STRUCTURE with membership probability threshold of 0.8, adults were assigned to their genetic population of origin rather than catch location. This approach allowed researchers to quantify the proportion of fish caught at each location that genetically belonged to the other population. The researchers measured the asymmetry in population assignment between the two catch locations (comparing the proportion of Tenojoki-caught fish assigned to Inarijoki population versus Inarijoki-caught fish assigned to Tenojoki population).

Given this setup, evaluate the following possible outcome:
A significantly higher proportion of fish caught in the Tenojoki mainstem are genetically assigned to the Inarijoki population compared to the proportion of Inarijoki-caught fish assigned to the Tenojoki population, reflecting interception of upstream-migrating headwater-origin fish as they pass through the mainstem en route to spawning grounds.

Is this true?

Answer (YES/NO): YES